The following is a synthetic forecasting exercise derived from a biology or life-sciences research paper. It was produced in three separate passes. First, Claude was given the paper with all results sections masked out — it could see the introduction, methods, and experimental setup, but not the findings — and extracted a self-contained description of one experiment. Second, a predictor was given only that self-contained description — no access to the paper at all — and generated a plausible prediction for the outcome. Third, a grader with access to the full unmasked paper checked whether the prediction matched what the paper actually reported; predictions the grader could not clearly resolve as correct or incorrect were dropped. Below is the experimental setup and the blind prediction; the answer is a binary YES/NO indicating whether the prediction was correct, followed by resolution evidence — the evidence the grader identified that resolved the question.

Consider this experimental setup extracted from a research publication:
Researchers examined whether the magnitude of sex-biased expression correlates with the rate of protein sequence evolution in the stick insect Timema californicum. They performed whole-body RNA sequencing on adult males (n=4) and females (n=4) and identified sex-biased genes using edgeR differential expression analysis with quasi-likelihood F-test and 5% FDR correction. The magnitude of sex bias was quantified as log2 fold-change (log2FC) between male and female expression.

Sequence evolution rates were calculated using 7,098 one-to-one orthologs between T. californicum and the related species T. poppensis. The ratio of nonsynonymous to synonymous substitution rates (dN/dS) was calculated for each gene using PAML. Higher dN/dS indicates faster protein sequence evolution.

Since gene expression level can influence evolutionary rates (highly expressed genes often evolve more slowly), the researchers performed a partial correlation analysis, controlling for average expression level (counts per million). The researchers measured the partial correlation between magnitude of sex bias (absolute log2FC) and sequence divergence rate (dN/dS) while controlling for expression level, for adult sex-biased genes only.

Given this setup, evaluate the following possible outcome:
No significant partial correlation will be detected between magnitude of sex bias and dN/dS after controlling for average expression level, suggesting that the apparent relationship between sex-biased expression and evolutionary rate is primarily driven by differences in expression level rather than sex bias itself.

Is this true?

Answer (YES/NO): NO